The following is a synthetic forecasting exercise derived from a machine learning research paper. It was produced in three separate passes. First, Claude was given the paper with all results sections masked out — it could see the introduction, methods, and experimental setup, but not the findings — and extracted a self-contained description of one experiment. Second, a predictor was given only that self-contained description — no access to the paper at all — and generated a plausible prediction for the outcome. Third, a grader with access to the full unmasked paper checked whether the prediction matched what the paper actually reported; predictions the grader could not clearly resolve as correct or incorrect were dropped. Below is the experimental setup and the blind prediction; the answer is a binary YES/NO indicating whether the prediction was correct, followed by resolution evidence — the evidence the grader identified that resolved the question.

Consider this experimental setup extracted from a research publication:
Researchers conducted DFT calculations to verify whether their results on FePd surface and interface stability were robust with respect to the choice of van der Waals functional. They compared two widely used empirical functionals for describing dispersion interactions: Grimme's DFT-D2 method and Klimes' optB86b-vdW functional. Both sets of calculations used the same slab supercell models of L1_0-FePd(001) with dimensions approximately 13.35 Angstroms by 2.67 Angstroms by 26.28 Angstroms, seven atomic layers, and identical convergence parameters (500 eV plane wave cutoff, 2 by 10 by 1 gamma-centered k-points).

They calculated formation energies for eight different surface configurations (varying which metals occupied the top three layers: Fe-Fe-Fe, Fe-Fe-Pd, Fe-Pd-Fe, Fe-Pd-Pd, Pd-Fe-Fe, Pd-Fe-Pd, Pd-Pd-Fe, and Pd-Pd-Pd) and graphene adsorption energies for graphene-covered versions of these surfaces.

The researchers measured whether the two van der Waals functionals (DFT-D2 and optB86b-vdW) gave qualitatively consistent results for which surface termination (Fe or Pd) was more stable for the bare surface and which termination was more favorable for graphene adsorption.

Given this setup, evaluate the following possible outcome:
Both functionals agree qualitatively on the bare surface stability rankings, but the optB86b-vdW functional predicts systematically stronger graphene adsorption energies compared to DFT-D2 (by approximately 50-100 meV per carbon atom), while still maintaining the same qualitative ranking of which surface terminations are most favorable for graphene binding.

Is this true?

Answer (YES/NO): NO